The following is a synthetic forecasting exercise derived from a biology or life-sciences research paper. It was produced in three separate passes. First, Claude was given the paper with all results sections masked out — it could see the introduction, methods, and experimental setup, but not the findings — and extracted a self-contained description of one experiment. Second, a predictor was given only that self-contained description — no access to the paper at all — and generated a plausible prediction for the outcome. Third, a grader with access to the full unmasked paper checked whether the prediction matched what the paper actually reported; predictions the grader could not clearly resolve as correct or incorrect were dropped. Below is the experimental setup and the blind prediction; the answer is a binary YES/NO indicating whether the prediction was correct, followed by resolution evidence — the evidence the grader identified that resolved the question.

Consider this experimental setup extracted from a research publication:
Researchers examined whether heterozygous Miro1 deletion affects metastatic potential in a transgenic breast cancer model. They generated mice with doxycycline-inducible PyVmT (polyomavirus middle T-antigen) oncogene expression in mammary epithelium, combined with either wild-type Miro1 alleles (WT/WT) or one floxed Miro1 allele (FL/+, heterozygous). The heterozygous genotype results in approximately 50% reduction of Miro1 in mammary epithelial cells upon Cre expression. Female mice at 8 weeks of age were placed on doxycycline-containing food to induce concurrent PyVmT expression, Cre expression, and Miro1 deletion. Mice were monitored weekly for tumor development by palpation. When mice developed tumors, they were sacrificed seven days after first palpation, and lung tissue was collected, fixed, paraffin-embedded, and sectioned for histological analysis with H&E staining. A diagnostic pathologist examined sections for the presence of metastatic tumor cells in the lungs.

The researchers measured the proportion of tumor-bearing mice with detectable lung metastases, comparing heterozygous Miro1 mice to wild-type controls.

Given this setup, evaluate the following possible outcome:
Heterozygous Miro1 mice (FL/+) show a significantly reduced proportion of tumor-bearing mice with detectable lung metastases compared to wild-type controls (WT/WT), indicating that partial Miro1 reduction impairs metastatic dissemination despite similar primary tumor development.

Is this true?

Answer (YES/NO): YES